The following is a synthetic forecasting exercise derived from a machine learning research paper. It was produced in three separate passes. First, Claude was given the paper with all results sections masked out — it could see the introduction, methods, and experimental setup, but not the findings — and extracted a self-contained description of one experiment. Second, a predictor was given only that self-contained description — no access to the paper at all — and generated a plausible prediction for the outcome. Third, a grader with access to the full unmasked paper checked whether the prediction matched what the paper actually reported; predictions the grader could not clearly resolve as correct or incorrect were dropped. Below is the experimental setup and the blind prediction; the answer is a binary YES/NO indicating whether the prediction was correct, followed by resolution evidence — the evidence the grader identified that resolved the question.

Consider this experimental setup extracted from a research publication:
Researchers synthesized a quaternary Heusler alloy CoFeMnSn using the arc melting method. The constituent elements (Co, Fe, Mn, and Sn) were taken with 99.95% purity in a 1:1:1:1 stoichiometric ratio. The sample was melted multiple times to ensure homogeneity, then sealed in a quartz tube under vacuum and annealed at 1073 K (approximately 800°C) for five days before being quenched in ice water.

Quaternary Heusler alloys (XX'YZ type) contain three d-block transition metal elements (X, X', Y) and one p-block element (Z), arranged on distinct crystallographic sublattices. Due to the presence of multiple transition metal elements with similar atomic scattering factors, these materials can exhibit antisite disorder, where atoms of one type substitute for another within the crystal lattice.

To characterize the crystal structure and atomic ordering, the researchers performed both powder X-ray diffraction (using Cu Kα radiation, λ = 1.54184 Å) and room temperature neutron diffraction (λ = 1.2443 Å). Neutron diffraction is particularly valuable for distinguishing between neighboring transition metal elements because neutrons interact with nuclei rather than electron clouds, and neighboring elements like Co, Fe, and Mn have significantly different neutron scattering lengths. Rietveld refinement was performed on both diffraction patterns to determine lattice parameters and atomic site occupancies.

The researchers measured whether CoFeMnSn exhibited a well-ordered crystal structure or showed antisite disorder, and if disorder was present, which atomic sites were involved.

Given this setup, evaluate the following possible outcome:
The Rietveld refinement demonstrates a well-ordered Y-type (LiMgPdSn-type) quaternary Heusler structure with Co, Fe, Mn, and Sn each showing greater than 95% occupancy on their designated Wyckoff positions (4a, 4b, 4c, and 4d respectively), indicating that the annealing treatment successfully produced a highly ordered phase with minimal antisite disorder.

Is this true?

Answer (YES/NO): NO